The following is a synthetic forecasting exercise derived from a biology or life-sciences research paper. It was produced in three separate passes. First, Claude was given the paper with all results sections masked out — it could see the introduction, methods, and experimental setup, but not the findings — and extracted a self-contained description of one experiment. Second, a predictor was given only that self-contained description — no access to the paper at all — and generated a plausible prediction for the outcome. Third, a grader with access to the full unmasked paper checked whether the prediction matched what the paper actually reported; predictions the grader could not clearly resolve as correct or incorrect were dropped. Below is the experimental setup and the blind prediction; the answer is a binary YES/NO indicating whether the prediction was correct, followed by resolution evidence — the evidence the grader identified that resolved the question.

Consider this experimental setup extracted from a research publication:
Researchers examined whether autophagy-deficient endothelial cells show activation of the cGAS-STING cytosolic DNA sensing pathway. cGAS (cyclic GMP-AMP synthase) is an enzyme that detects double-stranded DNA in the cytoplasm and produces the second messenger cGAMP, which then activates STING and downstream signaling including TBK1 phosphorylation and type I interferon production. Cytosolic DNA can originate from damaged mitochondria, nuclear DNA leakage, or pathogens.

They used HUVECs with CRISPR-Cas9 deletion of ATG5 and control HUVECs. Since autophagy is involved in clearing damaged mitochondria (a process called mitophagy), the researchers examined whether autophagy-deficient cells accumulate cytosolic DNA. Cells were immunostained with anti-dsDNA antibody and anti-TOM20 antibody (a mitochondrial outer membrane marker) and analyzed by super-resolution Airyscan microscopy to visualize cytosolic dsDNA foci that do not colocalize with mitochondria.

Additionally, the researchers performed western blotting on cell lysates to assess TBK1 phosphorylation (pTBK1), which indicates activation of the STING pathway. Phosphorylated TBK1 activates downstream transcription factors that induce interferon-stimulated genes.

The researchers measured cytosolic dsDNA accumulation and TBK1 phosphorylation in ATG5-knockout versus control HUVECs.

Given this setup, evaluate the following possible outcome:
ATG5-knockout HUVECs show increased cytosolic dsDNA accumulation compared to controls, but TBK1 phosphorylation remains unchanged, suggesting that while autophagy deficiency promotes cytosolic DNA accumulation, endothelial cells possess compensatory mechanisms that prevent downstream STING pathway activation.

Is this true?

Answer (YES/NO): NO